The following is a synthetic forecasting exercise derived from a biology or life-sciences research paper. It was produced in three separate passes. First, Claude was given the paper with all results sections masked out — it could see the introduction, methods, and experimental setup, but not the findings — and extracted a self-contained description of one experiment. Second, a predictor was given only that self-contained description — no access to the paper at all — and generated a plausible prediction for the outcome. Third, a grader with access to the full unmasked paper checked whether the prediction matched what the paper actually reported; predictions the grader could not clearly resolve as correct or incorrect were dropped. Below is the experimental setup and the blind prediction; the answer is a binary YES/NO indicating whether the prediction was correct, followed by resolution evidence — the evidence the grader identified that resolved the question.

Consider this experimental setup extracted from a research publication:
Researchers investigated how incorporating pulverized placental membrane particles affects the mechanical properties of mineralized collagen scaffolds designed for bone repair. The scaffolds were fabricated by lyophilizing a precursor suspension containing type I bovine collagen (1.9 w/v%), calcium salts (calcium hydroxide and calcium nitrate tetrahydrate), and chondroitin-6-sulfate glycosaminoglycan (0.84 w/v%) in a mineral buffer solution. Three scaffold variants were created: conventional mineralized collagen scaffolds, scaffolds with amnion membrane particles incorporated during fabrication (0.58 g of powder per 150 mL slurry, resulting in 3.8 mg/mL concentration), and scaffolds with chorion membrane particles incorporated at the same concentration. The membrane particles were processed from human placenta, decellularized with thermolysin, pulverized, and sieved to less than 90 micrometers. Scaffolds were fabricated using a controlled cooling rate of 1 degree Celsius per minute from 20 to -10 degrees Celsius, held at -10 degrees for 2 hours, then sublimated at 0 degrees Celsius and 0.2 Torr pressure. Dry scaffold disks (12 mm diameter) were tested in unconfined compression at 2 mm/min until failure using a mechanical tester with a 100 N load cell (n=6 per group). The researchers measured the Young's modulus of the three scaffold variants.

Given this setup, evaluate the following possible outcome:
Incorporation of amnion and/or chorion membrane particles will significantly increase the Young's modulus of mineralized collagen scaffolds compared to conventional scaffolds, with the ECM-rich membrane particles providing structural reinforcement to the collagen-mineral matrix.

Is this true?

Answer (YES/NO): NO